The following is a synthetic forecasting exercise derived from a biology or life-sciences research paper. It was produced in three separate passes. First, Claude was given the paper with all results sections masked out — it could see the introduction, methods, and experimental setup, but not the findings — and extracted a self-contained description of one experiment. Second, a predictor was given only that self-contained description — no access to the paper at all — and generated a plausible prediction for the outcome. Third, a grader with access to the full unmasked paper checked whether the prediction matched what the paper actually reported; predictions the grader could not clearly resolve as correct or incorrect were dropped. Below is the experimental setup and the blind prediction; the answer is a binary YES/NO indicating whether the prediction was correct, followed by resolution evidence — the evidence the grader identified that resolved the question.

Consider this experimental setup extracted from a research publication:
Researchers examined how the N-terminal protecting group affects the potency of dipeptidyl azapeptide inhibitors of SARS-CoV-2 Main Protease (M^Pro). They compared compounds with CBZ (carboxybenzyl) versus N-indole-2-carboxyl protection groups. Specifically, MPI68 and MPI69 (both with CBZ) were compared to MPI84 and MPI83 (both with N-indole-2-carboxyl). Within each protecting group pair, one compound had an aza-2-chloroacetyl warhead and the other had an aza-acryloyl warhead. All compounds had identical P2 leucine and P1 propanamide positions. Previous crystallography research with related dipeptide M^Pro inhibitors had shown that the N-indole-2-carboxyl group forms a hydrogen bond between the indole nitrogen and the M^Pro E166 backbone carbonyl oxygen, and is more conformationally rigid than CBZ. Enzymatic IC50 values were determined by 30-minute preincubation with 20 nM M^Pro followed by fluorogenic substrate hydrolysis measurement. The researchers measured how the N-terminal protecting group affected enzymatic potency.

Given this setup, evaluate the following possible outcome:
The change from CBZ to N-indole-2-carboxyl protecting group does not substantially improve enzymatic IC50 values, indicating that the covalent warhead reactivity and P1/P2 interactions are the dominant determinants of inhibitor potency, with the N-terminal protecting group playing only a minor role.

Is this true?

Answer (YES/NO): NO